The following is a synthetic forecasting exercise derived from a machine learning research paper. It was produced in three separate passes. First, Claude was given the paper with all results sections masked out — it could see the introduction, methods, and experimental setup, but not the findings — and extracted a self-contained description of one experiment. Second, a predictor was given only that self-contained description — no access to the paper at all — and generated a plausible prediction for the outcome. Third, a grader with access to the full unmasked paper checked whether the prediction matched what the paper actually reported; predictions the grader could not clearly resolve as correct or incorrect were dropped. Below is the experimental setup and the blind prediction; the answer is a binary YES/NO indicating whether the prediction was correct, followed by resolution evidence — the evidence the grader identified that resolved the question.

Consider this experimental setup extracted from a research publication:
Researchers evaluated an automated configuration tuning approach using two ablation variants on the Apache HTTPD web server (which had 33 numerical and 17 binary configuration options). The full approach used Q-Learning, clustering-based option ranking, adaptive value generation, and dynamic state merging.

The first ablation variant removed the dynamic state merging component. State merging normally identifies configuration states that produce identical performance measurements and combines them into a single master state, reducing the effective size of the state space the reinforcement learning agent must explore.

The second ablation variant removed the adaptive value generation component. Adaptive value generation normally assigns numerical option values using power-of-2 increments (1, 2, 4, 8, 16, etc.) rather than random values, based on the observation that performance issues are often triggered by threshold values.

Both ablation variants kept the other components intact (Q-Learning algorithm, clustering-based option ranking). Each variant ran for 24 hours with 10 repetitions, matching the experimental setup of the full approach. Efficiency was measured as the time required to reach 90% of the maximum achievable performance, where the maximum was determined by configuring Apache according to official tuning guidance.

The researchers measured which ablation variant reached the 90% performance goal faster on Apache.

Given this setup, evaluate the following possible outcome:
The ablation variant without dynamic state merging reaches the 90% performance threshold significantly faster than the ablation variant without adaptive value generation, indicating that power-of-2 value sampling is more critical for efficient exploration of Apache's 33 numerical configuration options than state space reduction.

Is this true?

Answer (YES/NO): NO